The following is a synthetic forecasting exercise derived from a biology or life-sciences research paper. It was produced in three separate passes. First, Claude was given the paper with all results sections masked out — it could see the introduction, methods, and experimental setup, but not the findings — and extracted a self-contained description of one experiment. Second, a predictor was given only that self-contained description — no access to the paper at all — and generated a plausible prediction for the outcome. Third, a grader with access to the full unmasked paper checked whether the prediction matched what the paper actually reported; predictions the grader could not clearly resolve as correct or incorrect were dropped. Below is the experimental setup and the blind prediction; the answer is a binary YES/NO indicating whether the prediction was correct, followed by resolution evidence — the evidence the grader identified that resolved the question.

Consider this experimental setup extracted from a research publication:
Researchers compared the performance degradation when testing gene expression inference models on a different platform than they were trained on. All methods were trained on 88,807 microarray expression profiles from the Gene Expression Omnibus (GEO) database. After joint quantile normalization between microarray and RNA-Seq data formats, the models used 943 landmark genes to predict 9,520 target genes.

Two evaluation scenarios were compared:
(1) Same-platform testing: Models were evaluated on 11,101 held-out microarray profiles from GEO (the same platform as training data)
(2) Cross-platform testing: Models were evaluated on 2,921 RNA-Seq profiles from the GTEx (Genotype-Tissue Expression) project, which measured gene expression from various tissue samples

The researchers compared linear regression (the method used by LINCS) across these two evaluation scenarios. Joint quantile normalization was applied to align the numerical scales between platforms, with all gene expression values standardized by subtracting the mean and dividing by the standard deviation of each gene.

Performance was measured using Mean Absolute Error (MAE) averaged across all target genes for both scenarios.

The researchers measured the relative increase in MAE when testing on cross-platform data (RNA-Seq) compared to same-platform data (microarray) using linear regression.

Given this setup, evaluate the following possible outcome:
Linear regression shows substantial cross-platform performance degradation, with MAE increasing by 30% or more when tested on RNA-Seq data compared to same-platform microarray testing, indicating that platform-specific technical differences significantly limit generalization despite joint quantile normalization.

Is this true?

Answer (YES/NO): YES